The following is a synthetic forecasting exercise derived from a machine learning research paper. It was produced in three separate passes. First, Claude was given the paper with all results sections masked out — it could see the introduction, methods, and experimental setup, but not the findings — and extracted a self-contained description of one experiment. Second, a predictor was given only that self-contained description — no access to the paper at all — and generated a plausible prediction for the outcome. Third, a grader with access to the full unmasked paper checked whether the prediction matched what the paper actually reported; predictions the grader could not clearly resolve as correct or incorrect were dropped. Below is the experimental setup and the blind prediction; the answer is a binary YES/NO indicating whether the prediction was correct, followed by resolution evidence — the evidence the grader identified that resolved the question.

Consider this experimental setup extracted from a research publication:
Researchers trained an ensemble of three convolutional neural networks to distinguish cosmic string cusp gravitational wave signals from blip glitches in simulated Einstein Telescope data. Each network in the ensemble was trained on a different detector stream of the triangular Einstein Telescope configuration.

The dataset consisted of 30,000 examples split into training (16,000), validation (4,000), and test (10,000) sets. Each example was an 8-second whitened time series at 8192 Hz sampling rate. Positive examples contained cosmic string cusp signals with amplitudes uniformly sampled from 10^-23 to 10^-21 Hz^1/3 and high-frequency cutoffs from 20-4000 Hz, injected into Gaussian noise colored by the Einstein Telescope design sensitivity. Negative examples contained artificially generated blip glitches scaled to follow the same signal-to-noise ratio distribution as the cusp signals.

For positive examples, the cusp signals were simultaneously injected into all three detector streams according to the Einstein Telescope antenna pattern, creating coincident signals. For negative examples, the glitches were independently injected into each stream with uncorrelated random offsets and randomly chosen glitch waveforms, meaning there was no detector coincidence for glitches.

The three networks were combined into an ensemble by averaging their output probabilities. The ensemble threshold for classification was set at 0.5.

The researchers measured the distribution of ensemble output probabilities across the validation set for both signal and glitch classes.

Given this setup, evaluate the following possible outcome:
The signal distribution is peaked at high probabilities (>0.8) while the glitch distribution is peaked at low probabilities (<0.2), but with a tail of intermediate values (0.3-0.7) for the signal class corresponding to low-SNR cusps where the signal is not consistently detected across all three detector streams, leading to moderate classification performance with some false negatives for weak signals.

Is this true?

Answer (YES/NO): NO